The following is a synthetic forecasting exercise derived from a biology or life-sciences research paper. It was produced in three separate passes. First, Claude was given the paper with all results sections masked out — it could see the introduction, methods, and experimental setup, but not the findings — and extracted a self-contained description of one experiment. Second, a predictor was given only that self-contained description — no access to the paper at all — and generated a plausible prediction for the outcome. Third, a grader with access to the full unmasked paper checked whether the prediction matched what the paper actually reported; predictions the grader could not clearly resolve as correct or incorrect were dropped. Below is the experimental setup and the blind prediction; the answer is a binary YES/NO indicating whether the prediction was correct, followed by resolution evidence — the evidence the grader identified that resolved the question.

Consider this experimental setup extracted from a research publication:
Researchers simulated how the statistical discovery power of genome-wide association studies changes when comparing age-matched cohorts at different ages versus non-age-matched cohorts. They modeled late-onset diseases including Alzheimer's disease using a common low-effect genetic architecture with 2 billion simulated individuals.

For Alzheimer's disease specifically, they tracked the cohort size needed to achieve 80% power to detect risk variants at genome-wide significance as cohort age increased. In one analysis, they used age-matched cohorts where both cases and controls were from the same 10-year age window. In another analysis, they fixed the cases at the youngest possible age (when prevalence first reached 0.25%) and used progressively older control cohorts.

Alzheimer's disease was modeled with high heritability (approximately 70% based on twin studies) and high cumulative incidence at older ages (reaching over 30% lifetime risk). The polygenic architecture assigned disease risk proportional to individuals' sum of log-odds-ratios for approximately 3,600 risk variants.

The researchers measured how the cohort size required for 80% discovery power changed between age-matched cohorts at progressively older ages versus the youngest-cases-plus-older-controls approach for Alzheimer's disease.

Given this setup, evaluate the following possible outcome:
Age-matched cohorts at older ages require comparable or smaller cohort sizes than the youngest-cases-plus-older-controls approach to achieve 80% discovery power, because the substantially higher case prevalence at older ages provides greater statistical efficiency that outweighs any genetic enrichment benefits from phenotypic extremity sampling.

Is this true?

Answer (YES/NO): NO